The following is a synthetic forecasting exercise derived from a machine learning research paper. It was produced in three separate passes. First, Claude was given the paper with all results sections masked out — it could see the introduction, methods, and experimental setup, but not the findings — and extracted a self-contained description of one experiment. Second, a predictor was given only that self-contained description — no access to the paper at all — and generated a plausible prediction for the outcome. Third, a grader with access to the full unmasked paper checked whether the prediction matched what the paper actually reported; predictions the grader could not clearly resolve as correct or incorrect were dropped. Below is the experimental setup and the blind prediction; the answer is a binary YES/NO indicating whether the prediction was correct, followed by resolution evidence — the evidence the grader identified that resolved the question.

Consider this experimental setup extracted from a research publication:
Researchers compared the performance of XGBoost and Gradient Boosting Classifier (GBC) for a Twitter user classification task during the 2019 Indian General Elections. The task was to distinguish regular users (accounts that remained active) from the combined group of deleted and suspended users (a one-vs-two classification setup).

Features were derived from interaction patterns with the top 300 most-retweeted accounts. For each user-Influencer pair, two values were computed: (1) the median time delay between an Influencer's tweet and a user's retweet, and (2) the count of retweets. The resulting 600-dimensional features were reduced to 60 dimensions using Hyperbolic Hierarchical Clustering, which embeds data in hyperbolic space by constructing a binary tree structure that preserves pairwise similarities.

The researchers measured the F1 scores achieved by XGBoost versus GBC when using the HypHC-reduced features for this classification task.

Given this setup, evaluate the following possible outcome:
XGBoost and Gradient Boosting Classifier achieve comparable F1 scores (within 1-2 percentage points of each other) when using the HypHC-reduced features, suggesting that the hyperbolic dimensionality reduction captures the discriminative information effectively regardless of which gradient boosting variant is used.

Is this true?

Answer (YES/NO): YES